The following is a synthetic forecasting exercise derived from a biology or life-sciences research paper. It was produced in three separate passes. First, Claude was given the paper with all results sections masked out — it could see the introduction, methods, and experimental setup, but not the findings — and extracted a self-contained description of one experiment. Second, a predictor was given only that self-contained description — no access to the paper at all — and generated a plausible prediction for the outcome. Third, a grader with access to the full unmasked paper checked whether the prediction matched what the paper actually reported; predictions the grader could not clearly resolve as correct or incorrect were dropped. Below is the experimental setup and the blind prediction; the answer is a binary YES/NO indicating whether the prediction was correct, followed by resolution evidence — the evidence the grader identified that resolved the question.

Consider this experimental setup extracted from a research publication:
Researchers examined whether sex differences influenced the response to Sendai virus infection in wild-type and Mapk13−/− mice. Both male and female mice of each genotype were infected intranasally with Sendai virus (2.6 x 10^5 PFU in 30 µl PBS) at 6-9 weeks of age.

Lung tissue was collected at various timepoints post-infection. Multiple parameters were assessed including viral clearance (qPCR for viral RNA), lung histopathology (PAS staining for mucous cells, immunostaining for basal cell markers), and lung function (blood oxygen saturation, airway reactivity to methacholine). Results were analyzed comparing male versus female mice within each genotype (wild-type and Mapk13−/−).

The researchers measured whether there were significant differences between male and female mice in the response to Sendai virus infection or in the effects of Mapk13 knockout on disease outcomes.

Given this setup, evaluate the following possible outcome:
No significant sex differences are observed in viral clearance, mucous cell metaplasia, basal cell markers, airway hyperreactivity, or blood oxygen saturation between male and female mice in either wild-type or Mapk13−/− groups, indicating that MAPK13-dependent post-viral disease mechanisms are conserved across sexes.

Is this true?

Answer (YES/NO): YES